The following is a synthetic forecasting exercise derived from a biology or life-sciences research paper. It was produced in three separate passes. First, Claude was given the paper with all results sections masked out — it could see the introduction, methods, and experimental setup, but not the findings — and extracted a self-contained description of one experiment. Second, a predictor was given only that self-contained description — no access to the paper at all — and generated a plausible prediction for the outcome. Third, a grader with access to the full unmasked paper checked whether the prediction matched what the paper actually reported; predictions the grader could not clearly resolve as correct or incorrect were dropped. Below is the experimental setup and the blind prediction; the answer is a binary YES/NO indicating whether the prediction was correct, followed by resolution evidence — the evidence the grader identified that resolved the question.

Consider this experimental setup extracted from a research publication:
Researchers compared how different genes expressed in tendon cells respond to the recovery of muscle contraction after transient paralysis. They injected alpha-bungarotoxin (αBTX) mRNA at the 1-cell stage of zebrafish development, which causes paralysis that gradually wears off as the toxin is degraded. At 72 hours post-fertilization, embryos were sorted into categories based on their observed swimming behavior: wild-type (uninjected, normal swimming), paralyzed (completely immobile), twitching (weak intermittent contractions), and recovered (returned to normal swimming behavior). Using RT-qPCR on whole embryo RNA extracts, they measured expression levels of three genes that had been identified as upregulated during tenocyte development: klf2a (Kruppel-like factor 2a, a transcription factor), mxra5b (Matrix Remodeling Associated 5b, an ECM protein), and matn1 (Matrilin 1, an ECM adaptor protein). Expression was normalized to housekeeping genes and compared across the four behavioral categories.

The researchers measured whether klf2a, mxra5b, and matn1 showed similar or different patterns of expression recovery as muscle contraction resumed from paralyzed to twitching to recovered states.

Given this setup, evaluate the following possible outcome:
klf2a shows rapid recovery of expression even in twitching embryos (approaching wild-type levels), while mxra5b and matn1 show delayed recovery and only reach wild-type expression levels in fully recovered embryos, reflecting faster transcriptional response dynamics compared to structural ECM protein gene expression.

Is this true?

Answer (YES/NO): NO